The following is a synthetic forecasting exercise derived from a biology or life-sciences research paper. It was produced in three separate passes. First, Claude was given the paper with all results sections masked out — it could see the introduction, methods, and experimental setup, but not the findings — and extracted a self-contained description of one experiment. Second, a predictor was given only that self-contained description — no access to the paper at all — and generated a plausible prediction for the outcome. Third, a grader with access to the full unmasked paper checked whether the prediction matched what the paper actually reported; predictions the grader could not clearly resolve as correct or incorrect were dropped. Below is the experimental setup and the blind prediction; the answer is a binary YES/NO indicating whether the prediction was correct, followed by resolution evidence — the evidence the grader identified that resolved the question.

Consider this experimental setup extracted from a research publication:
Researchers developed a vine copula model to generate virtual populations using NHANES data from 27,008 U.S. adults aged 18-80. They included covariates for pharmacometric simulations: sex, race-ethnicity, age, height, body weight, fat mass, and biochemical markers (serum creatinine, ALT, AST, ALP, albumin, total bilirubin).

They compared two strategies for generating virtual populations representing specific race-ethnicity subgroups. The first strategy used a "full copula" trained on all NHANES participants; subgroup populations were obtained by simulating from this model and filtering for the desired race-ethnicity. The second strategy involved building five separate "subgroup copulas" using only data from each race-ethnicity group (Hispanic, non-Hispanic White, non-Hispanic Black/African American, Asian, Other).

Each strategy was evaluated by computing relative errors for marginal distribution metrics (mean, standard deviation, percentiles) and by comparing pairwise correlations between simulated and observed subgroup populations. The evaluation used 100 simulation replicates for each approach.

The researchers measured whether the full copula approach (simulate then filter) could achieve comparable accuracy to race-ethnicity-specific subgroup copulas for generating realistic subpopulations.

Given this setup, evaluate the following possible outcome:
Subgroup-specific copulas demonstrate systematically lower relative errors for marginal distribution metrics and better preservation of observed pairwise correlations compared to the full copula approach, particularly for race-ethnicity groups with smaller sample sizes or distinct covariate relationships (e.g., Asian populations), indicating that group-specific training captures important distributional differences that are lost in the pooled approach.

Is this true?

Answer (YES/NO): NO